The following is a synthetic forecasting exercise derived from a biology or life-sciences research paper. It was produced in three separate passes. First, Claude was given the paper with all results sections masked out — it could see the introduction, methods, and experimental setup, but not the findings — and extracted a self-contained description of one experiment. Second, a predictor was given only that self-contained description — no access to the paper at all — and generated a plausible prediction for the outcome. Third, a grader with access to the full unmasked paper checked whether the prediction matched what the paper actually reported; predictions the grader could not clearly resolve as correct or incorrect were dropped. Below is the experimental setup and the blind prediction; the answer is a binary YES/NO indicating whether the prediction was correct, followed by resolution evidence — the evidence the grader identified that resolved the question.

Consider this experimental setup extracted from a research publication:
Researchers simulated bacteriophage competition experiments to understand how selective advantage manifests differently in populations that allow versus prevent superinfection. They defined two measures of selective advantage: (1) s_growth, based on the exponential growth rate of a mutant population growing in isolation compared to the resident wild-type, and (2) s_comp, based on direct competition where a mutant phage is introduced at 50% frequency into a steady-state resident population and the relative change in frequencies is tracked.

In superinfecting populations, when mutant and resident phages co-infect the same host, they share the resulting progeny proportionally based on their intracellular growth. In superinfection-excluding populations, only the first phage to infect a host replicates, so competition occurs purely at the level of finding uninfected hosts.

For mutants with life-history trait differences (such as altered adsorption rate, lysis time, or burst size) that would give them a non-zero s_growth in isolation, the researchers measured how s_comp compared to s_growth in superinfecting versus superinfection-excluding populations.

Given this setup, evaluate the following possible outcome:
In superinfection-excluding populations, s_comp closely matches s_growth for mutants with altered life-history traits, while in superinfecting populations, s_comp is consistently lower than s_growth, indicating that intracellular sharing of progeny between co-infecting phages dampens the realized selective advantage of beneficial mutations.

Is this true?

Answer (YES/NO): NO